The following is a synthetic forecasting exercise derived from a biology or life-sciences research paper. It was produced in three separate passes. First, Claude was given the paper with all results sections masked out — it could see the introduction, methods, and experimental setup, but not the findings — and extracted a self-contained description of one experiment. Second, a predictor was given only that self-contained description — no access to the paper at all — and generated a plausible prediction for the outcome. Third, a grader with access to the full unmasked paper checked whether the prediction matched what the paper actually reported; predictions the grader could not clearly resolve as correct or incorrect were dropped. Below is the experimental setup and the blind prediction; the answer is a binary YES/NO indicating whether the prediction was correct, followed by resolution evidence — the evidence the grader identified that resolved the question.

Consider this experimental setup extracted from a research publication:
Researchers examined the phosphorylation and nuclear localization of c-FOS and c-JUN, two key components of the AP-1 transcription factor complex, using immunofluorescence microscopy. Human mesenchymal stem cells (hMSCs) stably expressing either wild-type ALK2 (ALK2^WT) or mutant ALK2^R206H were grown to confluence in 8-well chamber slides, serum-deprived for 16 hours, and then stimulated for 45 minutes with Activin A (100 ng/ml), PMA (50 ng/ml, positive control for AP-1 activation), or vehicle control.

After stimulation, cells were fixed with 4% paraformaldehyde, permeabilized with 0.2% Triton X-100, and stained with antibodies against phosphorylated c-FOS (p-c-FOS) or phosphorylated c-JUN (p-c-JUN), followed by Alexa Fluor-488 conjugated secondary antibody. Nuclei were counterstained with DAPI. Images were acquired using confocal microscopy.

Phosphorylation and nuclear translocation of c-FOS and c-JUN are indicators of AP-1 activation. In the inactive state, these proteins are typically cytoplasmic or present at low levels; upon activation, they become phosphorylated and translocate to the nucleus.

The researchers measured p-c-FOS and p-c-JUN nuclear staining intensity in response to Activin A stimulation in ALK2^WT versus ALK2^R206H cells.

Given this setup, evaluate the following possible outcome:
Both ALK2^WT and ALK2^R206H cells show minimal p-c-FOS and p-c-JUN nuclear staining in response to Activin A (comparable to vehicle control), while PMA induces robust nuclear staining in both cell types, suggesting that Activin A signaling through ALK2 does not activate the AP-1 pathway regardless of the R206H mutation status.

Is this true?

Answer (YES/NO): NO